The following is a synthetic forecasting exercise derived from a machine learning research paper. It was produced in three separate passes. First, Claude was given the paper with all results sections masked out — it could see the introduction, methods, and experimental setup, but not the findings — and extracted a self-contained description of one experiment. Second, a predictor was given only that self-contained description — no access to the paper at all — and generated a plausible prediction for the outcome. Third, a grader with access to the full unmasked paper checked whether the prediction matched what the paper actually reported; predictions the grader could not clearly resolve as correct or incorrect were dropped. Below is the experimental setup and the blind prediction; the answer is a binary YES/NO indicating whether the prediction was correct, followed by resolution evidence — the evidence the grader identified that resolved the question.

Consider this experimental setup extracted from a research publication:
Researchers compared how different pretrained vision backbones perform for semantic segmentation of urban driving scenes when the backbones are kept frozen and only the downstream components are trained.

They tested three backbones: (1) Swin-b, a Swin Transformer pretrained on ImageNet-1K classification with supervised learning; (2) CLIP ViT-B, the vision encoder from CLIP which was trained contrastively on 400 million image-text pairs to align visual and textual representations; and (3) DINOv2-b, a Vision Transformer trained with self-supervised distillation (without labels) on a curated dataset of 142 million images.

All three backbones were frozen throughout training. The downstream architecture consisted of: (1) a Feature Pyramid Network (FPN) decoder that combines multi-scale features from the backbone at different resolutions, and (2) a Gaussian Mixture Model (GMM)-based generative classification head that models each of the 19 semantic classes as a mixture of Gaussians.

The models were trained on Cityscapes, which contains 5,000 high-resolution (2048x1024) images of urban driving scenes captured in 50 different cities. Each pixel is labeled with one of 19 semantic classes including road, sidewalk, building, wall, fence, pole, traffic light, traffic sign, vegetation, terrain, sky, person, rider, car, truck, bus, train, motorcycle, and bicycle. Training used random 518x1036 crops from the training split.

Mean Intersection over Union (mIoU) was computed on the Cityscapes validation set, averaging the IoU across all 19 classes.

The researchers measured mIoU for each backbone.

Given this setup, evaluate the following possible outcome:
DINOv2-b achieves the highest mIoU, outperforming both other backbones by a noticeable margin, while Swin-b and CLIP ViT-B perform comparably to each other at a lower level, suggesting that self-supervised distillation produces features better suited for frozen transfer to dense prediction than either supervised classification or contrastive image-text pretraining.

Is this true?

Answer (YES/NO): NO